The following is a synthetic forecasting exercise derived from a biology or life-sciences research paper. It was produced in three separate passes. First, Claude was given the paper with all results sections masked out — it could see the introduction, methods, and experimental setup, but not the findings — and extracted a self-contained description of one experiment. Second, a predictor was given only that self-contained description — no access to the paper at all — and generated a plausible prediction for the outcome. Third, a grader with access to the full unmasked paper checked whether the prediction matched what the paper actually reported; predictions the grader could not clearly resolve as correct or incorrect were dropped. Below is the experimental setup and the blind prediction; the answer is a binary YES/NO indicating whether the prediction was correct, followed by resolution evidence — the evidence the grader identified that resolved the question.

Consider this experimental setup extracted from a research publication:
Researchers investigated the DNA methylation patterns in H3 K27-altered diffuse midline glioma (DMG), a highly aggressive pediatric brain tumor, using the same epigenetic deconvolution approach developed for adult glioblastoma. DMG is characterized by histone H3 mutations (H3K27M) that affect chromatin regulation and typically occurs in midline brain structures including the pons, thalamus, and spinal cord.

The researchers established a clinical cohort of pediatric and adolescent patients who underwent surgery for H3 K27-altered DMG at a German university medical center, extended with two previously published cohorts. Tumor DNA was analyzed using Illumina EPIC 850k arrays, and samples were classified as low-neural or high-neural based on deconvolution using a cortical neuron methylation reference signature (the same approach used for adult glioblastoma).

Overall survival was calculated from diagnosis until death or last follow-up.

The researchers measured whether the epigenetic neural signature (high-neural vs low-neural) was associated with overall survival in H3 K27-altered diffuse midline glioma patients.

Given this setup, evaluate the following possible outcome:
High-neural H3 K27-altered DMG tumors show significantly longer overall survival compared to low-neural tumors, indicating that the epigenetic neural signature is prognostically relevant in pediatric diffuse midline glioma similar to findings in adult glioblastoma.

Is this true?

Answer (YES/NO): NO